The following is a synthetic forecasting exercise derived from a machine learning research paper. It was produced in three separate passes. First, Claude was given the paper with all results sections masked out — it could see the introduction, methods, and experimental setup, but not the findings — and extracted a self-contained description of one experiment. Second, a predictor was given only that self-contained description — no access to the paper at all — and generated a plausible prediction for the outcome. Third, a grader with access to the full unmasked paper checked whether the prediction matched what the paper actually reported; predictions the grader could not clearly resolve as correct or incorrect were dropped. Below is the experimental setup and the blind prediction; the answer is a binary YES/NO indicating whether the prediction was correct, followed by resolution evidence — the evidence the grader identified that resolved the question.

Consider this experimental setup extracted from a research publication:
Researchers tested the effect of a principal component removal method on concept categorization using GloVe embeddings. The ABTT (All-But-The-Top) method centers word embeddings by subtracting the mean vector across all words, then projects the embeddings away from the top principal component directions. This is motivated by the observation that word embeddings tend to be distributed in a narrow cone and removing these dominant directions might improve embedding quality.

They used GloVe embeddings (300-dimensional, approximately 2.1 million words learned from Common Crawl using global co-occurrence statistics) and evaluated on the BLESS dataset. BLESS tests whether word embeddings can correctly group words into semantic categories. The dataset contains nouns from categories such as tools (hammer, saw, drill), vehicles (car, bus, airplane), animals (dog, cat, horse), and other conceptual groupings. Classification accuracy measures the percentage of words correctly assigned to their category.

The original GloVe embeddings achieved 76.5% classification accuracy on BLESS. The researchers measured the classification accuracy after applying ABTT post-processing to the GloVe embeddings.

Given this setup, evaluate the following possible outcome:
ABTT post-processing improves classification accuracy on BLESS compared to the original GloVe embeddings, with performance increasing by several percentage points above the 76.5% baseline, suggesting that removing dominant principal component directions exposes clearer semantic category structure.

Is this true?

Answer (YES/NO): NO